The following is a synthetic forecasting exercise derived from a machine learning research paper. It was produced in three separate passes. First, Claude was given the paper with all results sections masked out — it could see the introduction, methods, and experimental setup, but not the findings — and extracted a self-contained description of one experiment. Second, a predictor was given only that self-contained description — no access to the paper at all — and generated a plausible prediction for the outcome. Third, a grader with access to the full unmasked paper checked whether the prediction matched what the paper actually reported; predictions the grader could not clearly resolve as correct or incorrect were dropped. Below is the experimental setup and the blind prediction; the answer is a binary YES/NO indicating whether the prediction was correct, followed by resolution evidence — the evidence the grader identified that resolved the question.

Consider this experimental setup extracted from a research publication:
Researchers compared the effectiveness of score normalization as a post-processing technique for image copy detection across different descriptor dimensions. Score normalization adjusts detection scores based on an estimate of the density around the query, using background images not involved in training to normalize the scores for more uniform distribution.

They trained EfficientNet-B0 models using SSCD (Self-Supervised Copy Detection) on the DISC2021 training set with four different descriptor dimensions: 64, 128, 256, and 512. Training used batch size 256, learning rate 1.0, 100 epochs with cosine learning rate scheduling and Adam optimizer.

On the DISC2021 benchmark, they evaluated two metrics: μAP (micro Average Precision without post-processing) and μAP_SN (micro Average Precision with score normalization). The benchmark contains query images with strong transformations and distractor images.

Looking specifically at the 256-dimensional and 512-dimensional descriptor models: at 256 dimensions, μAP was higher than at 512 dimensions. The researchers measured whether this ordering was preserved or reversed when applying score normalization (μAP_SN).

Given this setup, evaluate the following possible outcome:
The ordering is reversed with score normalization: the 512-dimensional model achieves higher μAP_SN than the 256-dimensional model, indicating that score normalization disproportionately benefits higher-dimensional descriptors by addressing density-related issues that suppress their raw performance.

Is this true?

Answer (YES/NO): YES